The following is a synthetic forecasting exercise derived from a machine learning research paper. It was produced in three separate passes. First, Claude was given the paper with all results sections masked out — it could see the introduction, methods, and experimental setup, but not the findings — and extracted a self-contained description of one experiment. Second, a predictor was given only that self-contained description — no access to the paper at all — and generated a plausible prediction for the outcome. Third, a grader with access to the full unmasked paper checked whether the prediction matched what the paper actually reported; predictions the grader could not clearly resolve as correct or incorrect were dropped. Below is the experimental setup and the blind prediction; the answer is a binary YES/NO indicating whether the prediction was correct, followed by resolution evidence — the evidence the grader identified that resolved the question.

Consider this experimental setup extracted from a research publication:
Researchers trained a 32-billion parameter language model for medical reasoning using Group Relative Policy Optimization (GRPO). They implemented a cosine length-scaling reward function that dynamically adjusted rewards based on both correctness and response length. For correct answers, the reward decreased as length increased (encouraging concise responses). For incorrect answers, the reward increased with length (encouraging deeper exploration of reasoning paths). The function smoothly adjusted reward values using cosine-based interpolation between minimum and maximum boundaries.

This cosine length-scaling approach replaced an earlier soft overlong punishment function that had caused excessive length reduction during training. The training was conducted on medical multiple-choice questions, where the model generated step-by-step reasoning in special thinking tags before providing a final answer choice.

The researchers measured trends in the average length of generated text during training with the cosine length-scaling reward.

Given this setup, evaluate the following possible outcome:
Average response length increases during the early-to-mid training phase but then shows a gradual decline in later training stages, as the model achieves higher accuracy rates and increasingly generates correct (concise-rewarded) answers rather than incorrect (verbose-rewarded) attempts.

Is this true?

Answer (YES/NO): NO